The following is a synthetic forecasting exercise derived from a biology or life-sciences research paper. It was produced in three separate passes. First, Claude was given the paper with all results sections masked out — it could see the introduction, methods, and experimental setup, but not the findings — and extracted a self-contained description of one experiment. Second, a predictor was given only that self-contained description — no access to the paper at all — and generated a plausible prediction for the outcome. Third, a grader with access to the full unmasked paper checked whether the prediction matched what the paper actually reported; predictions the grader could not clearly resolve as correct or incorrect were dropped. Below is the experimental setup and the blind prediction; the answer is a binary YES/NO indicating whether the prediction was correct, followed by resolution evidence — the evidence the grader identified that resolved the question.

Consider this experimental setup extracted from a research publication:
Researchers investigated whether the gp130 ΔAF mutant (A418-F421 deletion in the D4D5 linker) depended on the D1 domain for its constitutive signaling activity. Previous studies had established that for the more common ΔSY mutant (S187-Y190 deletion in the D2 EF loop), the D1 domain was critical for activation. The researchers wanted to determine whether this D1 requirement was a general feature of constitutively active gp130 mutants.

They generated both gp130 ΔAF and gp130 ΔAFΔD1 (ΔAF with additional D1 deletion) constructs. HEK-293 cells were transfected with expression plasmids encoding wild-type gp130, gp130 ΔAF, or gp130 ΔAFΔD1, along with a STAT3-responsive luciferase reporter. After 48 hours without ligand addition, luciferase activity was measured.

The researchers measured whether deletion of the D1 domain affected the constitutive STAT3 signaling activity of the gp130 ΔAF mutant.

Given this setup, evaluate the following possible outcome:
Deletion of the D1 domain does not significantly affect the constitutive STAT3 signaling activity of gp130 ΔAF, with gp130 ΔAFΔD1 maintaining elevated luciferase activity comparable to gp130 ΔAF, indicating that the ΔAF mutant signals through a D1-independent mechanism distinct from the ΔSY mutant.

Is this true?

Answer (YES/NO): YES